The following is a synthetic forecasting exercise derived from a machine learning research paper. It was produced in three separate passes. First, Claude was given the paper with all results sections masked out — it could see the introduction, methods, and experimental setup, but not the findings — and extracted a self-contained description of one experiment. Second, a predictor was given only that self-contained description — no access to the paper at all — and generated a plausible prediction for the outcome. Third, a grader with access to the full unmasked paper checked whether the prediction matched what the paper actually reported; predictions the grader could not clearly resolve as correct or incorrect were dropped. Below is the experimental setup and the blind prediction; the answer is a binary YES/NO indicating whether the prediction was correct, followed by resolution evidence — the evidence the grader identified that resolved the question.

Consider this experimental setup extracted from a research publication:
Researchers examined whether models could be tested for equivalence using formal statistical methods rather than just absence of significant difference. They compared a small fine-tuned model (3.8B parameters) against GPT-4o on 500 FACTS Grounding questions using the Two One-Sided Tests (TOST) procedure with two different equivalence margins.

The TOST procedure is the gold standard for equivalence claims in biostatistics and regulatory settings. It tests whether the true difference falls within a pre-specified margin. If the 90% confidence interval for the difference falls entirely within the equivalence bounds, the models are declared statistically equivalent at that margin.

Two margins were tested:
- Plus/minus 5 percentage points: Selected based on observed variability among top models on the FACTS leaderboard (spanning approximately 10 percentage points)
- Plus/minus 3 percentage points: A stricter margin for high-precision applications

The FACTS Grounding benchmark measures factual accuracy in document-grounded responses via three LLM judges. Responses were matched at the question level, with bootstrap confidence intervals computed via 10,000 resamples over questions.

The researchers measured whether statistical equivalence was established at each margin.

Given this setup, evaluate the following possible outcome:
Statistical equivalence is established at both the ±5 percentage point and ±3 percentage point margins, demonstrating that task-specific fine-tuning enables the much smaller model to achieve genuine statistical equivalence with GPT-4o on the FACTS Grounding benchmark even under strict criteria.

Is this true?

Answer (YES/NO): NO